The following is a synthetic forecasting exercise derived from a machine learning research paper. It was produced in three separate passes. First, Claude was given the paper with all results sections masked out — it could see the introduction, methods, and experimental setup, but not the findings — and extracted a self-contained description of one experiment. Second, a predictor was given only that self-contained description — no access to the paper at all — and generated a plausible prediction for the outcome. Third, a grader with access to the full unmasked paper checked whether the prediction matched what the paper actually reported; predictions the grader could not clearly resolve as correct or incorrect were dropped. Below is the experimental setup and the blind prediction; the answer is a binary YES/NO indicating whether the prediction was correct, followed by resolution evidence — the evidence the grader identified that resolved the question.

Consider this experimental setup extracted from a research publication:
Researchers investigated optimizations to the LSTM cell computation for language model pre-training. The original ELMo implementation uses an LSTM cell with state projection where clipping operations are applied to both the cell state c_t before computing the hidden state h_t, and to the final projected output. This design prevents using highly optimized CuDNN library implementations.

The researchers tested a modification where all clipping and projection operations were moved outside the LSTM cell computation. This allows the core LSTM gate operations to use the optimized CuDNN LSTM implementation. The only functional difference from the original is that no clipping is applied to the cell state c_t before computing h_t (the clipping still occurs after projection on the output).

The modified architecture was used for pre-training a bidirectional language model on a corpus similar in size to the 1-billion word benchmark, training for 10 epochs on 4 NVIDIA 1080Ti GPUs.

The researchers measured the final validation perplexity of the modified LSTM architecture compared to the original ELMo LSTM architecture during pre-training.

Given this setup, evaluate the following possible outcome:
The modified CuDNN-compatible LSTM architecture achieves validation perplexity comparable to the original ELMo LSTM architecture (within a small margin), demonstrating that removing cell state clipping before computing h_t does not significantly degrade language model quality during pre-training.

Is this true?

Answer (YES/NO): YES